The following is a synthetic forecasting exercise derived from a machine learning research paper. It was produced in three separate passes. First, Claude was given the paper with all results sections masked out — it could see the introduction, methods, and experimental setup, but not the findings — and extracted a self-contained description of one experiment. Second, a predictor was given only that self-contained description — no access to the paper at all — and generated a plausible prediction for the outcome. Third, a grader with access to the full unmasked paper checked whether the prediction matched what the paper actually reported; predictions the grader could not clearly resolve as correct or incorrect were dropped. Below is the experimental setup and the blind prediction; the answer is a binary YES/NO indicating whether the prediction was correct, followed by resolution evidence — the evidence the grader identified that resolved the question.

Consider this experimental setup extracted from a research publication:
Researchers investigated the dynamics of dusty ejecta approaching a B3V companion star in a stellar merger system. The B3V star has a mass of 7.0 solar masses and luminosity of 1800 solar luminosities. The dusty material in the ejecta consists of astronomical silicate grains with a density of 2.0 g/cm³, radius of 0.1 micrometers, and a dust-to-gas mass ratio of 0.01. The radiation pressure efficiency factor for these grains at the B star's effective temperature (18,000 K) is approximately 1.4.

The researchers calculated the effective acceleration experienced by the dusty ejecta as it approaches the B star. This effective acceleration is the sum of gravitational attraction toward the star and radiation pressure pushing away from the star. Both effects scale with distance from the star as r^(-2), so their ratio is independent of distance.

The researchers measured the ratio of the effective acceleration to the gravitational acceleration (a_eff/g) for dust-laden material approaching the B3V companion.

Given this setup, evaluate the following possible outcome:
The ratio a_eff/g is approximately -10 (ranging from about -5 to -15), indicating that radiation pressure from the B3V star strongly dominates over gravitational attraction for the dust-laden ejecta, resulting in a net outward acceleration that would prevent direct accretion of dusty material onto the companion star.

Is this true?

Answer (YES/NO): YES